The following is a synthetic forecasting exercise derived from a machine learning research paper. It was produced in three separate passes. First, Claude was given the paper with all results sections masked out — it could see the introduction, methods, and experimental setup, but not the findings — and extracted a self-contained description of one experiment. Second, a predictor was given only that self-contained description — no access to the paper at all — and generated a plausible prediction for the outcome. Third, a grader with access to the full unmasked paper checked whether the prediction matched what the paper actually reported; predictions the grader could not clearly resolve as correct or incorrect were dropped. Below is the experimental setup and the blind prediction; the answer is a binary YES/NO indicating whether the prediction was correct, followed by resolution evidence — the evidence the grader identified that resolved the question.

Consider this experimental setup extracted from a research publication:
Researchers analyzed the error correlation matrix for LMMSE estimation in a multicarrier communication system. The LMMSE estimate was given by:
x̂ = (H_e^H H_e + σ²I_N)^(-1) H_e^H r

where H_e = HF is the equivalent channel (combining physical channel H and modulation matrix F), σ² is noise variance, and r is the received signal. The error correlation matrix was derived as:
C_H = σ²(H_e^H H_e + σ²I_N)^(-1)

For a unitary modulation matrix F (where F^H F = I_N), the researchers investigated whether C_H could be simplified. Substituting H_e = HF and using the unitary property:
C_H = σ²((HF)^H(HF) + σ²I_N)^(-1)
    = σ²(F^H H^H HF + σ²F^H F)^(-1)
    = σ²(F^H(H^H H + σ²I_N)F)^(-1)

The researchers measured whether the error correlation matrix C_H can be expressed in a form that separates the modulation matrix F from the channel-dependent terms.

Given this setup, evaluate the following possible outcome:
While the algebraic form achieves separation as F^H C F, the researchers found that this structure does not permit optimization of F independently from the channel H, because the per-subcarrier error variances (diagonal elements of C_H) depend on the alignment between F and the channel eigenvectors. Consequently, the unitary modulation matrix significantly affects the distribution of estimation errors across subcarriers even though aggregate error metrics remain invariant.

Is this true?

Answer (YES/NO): YES